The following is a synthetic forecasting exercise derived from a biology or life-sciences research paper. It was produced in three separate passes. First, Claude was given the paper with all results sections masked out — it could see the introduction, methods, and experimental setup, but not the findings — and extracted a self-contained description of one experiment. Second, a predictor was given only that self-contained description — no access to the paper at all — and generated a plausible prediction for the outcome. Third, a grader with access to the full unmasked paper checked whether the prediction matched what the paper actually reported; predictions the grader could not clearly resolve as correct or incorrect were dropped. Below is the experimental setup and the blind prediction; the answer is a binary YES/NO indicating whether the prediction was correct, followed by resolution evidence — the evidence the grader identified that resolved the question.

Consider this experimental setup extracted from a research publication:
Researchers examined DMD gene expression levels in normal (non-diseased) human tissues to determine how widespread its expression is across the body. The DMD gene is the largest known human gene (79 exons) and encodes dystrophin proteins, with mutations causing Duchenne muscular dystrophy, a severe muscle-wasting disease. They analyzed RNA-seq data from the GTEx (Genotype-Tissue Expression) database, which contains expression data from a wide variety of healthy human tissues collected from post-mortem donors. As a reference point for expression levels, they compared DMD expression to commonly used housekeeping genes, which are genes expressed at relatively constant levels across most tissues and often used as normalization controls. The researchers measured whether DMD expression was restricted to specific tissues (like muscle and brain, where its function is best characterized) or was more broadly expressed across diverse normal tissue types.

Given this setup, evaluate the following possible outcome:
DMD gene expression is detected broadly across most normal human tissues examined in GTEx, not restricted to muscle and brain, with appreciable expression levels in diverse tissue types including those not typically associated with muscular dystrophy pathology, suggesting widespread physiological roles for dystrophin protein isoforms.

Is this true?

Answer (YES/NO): YES